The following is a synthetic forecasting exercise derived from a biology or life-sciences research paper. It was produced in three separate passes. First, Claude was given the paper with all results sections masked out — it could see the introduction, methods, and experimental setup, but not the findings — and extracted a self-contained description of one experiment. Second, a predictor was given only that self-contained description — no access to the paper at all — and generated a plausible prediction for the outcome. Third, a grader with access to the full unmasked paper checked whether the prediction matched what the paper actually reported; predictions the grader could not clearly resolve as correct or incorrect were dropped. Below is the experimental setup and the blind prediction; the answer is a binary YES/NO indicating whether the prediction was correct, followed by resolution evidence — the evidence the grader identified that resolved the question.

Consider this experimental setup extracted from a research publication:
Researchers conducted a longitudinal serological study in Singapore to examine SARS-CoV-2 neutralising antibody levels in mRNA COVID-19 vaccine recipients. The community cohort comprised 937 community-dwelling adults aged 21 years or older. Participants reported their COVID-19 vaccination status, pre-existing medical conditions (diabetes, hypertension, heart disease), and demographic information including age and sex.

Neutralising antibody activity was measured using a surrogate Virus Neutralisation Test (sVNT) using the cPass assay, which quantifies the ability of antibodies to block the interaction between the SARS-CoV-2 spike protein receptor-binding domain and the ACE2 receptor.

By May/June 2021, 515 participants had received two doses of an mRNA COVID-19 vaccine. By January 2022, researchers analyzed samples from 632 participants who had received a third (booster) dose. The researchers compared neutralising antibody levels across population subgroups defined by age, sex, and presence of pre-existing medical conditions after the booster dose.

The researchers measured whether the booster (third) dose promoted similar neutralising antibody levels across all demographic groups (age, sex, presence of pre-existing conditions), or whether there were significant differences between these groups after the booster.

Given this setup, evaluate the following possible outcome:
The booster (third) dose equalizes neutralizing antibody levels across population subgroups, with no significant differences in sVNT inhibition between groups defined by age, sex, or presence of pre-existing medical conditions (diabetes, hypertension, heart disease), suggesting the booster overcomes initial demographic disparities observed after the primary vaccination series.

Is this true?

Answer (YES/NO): YES